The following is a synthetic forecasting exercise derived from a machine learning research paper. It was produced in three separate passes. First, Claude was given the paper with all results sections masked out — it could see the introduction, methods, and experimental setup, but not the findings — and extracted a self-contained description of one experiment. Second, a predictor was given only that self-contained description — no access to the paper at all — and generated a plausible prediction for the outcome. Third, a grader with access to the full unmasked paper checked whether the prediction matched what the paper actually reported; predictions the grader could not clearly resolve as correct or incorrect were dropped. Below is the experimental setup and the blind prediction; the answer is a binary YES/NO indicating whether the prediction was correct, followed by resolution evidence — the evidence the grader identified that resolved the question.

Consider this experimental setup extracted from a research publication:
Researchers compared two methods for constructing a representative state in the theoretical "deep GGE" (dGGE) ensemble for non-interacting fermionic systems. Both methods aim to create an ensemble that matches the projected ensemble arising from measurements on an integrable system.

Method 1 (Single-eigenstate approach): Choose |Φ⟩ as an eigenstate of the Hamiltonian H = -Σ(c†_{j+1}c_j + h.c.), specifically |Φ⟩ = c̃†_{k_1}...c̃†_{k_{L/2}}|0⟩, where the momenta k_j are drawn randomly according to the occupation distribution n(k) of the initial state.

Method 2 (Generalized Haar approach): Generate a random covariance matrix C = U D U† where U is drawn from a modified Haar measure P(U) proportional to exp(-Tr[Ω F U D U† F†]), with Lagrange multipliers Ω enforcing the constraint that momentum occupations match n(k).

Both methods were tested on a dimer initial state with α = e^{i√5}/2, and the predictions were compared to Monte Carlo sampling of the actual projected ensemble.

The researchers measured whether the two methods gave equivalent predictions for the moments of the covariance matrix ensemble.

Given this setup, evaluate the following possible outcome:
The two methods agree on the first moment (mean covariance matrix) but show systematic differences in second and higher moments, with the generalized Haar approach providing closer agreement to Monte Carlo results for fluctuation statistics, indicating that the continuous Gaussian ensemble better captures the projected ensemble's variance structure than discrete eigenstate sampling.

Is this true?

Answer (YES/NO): NO